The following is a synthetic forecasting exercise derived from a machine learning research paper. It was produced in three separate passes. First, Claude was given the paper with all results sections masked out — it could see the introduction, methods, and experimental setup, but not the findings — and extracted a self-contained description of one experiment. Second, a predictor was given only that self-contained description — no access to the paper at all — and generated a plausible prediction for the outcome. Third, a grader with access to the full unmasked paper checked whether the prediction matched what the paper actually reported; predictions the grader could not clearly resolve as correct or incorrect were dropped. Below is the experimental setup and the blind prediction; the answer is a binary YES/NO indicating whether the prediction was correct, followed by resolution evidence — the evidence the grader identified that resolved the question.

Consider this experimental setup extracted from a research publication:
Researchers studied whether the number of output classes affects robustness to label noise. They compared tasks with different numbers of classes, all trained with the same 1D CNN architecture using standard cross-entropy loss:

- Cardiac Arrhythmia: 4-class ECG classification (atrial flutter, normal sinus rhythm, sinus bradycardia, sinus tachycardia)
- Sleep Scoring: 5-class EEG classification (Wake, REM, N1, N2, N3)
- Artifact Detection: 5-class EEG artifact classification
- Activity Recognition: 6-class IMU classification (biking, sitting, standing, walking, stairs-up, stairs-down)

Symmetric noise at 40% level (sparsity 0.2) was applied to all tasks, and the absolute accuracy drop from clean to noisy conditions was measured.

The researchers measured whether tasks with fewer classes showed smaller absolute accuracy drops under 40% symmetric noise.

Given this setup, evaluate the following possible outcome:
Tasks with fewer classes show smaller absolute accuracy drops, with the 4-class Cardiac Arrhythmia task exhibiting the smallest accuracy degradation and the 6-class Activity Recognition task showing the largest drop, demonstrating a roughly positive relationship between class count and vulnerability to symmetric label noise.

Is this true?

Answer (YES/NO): NO